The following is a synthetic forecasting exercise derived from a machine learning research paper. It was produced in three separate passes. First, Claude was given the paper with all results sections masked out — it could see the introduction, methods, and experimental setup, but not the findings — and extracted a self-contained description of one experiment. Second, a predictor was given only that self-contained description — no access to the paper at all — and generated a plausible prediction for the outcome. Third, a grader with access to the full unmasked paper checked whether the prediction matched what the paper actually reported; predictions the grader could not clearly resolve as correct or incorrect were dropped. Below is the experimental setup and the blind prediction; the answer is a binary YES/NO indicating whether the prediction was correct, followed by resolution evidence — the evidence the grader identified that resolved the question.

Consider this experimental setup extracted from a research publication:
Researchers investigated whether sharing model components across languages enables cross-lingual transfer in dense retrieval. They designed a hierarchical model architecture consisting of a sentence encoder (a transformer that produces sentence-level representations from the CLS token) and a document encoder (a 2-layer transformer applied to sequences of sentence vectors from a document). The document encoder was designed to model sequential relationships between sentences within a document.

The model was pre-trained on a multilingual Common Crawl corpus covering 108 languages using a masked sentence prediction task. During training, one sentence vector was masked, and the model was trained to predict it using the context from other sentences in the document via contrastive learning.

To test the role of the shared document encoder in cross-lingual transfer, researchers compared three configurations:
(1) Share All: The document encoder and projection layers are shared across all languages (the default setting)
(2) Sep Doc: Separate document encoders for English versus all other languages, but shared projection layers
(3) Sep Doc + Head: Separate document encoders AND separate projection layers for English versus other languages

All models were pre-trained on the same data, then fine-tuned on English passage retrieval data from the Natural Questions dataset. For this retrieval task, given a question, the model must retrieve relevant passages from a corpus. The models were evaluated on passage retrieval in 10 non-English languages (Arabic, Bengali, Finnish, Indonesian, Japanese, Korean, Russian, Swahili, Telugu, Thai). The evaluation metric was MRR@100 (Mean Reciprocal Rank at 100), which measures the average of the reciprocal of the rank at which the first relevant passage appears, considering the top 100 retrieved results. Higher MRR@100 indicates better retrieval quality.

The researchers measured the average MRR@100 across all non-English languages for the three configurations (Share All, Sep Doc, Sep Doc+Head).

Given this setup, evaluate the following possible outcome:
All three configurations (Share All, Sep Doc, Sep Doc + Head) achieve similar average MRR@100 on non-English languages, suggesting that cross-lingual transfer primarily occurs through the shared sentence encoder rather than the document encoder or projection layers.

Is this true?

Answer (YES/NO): NO